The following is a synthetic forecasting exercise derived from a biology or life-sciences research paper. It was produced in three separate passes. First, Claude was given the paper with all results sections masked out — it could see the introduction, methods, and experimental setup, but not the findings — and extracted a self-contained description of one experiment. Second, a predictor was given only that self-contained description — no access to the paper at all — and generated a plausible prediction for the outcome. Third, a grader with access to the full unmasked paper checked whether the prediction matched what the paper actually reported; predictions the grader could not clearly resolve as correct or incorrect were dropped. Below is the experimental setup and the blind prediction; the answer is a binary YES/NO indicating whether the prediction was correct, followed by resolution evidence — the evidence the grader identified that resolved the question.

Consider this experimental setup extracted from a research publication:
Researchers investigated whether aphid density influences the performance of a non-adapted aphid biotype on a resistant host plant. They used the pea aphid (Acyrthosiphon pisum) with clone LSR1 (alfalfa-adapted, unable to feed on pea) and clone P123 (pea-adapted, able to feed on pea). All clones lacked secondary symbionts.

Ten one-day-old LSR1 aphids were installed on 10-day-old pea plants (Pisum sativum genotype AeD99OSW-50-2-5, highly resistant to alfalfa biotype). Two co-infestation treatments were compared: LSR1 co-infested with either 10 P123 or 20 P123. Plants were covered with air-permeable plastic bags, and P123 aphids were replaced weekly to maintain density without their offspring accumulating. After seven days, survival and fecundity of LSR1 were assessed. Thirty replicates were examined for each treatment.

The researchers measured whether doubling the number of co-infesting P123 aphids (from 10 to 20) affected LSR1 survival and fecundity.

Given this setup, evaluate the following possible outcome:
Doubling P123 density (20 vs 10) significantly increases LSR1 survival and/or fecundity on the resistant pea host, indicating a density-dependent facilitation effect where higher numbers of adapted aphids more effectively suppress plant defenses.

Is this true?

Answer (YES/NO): NO